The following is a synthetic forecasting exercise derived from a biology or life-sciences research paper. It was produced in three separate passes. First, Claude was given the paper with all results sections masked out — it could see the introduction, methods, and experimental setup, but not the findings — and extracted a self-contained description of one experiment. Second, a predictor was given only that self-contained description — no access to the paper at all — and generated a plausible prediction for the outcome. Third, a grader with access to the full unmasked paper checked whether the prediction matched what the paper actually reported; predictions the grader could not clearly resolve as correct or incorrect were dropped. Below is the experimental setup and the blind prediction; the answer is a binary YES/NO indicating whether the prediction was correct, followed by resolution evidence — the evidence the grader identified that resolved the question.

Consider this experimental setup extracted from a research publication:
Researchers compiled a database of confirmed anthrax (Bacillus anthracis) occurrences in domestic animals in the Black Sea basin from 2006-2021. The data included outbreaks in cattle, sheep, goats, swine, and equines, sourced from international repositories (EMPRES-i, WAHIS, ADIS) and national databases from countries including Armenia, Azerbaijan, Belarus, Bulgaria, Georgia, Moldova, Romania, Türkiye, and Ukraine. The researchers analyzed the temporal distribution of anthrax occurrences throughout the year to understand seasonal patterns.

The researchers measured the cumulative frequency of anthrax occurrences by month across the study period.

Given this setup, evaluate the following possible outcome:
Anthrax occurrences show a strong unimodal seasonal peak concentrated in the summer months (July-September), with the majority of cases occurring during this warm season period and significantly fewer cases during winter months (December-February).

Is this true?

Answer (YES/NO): YES